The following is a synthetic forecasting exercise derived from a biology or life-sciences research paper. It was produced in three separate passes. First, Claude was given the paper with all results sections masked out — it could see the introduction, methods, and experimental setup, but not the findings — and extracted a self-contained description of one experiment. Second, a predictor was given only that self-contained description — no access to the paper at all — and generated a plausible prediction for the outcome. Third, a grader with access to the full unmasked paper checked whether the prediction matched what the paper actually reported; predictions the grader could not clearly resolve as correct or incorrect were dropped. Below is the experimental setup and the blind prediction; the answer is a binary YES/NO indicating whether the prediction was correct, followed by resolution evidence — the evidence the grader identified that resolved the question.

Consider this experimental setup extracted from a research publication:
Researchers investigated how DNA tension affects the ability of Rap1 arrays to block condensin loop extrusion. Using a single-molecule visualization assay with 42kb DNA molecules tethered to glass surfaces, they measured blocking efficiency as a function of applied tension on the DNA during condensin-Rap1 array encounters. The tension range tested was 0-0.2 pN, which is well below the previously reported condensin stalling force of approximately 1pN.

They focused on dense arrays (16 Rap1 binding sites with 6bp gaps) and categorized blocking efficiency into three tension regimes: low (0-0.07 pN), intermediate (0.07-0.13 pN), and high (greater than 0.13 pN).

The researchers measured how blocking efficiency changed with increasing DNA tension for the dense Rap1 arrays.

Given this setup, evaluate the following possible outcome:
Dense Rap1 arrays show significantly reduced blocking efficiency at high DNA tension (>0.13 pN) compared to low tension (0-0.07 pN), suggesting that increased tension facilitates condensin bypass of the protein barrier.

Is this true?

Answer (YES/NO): NO